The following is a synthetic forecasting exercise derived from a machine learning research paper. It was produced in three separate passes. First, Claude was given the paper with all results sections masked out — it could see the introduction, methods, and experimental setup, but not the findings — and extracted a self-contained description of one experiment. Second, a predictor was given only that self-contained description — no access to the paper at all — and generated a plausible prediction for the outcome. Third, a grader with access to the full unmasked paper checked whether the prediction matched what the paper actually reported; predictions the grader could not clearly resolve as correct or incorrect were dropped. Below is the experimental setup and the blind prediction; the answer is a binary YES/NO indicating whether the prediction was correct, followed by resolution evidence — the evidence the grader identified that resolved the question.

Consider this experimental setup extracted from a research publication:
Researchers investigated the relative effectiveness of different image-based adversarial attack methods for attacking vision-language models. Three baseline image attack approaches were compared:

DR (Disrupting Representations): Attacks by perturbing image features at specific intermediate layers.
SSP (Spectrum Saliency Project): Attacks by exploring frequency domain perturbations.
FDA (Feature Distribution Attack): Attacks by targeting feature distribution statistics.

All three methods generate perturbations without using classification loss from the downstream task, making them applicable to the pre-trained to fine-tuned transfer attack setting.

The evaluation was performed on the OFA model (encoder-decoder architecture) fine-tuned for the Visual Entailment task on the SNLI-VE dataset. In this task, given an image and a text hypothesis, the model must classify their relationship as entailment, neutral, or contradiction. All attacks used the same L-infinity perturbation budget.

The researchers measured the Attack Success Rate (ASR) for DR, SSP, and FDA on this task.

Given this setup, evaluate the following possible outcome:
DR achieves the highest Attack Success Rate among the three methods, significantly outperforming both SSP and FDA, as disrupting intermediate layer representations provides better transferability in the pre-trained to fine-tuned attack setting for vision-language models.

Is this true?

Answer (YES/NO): NO